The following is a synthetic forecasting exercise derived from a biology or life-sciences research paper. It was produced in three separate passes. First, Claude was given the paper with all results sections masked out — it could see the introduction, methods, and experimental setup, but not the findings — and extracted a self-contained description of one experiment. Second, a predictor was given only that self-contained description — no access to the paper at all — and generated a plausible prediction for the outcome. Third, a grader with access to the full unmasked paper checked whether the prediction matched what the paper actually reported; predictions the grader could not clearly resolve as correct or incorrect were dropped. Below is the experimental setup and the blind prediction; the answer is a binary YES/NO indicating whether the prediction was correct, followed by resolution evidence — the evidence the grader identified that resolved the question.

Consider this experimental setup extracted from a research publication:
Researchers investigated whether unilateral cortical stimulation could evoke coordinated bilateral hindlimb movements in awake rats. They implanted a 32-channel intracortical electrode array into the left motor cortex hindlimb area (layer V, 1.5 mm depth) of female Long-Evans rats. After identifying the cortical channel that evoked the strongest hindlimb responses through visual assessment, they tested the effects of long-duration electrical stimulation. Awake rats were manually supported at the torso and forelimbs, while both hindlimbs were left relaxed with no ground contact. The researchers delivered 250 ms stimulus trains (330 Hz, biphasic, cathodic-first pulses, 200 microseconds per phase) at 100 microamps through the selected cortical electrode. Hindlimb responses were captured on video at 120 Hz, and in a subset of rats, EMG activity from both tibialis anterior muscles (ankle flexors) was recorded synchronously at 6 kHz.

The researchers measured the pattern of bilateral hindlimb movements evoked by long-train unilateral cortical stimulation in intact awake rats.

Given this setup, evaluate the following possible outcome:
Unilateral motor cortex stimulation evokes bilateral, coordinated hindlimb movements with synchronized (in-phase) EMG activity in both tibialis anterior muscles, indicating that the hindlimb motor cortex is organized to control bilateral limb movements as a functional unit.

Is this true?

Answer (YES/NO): NO